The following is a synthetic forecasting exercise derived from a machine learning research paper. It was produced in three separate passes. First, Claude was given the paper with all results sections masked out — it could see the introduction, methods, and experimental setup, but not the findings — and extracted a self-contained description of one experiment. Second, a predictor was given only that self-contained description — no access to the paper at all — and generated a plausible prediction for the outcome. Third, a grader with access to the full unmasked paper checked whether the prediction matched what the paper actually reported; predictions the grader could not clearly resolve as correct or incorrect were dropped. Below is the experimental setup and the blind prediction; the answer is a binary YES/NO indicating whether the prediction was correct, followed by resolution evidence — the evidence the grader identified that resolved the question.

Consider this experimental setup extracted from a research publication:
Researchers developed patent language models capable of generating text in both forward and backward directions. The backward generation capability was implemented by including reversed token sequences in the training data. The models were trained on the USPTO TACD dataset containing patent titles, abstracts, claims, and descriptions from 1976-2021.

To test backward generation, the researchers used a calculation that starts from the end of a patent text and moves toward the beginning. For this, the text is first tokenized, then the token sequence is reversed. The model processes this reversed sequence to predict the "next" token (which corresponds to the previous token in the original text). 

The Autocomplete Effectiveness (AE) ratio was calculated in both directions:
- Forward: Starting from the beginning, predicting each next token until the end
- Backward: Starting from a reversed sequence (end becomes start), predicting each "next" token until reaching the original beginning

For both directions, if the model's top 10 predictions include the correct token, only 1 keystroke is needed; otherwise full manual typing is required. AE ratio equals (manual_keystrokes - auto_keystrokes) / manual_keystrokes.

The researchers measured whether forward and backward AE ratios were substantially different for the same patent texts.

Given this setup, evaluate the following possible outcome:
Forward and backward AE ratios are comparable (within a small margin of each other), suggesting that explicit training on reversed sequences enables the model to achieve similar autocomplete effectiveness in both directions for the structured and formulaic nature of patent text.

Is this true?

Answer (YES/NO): YES